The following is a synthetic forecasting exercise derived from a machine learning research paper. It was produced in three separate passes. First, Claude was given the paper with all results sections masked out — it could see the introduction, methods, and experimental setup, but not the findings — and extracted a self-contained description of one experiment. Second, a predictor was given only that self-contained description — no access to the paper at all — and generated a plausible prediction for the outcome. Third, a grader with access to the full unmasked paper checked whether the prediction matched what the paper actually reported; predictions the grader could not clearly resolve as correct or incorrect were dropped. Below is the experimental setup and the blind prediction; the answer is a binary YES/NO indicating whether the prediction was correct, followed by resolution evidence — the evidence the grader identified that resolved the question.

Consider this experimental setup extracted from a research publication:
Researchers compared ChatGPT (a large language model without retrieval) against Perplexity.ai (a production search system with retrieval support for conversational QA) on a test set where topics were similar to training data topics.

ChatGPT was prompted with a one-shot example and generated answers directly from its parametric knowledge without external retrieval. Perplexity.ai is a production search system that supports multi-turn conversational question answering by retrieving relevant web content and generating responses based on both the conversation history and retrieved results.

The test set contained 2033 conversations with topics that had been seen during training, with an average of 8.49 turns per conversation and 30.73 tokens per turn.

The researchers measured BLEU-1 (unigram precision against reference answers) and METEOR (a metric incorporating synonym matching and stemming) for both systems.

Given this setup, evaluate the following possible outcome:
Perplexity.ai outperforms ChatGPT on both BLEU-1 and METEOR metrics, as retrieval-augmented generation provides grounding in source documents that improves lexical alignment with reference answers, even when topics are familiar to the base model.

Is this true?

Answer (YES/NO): NO